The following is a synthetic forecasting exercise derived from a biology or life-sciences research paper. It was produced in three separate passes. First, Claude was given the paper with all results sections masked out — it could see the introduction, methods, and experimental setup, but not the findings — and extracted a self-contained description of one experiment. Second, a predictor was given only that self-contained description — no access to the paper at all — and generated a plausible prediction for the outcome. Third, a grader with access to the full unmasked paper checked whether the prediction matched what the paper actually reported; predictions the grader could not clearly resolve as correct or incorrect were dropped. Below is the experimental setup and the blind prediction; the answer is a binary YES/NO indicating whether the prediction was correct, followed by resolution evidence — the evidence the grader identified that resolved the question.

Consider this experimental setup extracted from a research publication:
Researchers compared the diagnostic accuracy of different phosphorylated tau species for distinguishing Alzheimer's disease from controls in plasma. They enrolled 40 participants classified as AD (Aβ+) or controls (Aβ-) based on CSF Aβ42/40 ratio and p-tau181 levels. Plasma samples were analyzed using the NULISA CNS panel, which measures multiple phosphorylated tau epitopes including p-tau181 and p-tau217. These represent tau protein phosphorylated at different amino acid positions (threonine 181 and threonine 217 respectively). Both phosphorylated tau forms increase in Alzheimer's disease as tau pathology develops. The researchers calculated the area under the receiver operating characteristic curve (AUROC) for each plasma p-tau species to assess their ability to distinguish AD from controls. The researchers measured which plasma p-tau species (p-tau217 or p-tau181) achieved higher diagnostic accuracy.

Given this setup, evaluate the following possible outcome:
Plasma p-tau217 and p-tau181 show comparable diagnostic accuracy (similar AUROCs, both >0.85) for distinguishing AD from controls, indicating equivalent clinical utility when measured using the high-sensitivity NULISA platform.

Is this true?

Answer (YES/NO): NO